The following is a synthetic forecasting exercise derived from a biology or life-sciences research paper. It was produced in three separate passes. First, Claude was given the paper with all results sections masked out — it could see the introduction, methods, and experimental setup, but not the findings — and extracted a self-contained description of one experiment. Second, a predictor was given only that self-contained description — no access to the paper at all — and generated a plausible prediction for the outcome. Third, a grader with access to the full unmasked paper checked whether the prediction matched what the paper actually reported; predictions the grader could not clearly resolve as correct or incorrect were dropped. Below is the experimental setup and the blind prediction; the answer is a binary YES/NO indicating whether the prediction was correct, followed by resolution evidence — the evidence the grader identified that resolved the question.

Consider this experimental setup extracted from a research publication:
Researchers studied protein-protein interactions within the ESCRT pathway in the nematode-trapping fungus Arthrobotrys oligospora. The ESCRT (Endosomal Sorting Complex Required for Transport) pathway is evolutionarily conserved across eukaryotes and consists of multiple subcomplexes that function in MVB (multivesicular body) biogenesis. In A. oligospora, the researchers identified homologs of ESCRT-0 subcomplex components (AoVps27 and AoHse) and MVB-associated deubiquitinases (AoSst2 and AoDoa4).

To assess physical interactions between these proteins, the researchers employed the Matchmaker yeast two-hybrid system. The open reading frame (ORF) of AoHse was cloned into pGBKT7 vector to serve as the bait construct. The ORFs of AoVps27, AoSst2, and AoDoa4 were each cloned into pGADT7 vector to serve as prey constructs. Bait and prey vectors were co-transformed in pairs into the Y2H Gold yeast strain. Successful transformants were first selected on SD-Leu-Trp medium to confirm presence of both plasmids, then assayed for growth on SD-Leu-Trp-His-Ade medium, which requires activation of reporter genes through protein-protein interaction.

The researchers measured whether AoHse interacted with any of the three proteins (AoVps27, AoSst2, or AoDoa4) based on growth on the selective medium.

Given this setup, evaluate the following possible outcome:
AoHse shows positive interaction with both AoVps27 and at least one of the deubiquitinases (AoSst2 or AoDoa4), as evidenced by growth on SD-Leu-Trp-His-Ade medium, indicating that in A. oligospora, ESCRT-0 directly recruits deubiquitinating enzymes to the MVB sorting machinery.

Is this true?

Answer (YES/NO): NO